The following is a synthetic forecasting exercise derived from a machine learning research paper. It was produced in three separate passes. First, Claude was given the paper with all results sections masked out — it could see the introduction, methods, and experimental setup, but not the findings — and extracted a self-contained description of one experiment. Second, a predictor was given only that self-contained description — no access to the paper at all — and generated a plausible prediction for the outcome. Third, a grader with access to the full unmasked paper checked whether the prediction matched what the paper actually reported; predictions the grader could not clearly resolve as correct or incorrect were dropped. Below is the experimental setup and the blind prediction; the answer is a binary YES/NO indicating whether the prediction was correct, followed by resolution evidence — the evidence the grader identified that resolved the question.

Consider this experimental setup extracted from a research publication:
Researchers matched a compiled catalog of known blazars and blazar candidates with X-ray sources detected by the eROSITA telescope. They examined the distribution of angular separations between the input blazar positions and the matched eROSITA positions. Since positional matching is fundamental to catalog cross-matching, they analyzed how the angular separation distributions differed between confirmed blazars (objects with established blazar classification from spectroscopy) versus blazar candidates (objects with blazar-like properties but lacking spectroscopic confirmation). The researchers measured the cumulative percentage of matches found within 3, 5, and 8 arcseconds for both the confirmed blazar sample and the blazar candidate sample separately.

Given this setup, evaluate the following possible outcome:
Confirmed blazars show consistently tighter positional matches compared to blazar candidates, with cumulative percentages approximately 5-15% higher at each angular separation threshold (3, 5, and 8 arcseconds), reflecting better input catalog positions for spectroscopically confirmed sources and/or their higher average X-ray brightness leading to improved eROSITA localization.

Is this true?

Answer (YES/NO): NO